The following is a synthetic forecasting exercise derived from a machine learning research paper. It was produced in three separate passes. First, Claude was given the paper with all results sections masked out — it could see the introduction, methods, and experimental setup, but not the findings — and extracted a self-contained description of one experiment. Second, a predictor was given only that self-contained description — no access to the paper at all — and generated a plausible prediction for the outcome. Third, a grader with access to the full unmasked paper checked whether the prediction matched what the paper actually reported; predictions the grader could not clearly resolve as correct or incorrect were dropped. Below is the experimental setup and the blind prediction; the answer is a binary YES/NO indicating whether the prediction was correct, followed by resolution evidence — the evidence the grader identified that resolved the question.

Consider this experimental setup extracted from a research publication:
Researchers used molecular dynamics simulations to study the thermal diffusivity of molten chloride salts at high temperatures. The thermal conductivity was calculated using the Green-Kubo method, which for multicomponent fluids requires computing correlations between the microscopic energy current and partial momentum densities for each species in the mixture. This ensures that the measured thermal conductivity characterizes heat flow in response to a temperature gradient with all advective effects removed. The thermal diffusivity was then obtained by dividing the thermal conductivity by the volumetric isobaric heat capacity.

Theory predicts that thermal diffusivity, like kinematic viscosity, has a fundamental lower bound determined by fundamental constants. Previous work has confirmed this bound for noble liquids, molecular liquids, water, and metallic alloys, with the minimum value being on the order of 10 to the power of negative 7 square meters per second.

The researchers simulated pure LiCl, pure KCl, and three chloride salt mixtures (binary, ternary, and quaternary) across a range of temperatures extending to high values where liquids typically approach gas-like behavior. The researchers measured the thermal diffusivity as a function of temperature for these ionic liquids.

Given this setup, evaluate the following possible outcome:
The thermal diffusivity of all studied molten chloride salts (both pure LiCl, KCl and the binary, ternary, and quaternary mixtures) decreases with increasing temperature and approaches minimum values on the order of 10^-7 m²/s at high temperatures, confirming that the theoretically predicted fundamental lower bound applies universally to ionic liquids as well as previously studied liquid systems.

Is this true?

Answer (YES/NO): NO